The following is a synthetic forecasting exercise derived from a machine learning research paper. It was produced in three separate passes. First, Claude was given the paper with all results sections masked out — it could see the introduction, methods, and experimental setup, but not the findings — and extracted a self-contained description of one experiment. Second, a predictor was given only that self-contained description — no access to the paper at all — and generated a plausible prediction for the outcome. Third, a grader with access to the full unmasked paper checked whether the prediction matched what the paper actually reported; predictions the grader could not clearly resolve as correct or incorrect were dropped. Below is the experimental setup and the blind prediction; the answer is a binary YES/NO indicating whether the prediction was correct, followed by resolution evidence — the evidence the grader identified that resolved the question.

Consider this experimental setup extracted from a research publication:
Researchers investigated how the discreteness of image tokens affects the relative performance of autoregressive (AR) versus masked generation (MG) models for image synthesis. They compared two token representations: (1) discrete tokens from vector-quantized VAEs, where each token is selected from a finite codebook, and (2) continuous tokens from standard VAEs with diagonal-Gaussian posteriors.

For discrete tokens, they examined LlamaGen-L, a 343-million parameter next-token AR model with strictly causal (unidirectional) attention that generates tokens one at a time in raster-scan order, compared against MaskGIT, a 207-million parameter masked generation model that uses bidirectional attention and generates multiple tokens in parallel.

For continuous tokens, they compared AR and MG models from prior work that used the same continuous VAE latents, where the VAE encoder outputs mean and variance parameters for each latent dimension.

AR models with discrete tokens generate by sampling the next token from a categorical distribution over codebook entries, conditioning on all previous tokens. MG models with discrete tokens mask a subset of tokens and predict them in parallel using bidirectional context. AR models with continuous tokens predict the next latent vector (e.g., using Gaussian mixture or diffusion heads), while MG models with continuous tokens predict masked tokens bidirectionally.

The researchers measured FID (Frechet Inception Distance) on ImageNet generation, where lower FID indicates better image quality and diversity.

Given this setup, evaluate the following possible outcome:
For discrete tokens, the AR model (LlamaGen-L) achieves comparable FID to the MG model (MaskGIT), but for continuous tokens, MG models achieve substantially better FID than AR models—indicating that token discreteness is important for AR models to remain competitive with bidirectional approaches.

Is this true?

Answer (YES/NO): NO